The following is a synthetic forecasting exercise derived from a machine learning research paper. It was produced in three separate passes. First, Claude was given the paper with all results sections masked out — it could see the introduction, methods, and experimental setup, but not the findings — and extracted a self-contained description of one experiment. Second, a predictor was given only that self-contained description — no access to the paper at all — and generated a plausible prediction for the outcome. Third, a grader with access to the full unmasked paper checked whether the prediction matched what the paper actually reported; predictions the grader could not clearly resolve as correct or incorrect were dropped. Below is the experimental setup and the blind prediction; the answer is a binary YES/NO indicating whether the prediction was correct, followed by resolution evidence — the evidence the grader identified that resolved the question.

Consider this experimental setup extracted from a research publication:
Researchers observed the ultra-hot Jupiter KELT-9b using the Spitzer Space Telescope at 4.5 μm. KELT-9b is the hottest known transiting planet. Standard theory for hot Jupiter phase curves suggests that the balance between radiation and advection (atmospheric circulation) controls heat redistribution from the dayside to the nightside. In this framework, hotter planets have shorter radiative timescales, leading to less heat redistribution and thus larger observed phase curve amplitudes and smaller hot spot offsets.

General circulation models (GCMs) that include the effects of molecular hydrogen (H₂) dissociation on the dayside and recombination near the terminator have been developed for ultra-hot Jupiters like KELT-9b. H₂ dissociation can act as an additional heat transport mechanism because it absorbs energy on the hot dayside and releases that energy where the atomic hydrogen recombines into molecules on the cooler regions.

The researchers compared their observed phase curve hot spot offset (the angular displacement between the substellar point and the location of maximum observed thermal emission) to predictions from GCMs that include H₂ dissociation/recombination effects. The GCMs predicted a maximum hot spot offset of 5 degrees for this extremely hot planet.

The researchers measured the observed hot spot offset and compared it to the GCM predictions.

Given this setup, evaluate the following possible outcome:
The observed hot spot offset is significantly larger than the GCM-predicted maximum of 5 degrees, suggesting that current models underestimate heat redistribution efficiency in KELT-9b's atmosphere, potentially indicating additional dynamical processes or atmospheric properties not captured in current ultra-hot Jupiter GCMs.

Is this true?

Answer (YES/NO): YES